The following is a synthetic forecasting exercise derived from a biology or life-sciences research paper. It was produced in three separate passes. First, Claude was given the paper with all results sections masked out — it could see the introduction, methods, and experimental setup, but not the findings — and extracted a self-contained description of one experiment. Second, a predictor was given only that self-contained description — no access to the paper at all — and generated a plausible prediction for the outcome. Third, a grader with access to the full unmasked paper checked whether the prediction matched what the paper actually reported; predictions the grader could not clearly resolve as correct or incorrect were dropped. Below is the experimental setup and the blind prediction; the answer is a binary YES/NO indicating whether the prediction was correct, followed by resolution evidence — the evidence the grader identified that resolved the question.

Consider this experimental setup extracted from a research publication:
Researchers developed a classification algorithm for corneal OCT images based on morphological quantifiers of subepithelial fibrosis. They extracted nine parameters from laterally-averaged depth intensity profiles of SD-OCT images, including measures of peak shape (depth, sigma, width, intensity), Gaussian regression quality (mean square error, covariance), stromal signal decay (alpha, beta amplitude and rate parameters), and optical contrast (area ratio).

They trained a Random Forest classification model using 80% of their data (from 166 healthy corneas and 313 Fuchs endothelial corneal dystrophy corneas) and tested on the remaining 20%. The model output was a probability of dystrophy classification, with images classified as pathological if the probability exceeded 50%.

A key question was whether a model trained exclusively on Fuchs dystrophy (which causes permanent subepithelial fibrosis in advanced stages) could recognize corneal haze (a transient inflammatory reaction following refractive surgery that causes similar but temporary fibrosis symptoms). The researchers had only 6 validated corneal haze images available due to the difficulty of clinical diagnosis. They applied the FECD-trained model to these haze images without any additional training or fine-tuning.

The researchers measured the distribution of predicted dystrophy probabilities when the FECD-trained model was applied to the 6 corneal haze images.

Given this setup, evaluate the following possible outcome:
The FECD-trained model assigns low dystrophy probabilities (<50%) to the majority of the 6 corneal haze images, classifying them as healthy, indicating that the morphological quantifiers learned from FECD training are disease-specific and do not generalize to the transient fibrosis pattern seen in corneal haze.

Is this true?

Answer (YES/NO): NO